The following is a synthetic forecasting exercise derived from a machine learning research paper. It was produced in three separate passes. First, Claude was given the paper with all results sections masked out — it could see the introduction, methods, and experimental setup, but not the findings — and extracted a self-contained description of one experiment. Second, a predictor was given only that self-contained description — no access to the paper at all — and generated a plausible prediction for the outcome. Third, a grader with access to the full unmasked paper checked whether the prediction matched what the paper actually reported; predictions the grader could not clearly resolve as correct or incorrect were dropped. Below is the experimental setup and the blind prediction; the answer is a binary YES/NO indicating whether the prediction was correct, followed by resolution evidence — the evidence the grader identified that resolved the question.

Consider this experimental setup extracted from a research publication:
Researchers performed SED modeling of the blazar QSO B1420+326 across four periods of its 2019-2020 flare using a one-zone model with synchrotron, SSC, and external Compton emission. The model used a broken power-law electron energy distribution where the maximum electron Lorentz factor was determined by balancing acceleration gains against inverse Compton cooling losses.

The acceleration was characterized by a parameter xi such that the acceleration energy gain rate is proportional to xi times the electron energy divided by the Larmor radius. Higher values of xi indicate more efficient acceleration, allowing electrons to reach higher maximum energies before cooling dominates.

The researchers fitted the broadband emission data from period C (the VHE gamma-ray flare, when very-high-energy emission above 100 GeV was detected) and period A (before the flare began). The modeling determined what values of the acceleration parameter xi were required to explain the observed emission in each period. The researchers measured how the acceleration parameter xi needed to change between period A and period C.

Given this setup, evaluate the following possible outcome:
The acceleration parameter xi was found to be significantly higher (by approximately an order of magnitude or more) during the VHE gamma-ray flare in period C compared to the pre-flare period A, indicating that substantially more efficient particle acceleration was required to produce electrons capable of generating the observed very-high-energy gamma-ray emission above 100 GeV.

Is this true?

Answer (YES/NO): YES